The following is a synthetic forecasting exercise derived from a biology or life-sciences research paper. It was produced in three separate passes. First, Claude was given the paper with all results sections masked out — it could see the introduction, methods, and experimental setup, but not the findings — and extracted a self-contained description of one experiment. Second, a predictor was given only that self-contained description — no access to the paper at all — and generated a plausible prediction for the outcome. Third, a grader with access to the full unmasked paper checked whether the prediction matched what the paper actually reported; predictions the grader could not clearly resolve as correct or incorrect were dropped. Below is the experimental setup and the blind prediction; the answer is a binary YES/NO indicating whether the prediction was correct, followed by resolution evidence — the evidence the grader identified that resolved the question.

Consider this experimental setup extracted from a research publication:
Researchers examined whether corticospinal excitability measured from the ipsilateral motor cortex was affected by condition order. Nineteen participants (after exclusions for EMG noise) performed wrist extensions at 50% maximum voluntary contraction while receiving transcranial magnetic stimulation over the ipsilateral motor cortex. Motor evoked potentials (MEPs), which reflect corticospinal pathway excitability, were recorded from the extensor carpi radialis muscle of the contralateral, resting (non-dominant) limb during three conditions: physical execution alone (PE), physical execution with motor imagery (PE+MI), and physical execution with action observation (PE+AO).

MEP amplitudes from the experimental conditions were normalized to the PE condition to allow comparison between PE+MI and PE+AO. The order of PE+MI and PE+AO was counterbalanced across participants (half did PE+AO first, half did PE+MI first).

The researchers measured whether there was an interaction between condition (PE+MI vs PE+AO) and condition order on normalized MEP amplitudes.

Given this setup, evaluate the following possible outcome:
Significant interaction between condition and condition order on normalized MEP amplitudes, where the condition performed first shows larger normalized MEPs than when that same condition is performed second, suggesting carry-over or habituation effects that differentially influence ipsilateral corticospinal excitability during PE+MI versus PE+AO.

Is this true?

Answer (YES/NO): NO